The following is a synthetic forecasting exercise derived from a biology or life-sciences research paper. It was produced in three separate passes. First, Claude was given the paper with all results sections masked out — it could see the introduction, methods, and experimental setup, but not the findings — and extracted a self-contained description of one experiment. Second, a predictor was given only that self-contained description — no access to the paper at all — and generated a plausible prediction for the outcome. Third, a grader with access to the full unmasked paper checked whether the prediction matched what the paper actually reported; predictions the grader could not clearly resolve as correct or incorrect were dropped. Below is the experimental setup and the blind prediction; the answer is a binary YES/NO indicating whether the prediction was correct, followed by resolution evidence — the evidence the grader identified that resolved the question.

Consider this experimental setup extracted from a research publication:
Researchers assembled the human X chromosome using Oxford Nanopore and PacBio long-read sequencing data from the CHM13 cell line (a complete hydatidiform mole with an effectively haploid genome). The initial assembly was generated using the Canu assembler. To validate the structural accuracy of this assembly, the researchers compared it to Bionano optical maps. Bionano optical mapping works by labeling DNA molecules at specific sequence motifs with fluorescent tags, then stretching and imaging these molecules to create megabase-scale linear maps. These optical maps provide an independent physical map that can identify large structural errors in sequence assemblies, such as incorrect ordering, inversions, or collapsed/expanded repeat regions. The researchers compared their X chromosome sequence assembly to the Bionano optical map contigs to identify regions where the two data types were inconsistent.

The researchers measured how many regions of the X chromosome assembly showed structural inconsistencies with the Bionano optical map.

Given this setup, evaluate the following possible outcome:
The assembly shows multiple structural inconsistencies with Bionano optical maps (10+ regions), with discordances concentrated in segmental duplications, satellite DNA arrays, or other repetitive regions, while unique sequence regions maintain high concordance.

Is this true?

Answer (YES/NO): NO